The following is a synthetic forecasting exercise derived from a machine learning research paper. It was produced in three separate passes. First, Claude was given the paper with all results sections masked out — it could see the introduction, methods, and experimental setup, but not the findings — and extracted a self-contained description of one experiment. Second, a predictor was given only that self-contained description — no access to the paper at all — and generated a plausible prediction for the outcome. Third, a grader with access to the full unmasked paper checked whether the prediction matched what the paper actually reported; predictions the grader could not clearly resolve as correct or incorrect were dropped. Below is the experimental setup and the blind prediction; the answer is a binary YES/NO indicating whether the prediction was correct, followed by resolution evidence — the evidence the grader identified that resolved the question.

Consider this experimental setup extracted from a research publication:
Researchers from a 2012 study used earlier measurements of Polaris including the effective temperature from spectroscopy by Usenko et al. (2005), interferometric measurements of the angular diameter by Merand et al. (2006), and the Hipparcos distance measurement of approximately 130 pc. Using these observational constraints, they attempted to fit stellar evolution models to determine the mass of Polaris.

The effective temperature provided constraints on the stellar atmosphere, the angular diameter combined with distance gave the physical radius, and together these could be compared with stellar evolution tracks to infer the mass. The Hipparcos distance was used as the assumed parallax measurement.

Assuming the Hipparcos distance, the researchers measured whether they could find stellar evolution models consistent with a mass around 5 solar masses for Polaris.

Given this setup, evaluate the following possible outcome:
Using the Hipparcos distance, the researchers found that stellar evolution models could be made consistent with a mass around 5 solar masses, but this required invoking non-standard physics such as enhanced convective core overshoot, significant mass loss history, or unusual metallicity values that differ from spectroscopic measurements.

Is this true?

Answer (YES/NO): NO